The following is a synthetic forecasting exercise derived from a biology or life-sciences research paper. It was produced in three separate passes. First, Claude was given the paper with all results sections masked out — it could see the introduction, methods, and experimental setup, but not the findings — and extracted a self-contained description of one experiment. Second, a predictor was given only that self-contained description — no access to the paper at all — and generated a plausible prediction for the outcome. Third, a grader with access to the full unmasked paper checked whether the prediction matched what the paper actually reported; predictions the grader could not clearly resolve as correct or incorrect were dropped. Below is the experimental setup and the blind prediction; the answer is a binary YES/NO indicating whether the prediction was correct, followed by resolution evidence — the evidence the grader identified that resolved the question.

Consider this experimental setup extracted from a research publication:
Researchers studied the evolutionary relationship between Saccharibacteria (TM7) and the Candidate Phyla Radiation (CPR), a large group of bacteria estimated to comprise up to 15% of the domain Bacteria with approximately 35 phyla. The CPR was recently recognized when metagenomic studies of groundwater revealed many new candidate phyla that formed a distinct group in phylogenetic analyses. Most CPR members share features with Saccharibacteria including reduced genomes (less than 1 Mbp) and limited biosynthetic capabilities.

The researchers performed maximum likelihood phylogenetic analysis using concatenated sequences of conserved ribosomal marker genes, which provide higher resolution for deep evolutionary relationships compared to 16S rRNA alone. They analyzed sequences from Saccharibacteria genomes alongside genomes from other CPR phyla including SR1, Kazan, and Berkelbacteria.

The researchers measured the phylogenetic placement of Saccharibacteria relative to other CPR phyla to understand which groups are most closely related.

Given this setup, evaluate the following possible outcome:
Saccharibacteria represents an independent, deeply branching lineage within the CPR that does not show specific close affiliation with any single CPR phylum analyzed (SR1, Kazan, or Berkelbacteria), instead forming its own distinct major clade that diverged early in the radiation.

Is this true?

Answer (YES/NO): NO